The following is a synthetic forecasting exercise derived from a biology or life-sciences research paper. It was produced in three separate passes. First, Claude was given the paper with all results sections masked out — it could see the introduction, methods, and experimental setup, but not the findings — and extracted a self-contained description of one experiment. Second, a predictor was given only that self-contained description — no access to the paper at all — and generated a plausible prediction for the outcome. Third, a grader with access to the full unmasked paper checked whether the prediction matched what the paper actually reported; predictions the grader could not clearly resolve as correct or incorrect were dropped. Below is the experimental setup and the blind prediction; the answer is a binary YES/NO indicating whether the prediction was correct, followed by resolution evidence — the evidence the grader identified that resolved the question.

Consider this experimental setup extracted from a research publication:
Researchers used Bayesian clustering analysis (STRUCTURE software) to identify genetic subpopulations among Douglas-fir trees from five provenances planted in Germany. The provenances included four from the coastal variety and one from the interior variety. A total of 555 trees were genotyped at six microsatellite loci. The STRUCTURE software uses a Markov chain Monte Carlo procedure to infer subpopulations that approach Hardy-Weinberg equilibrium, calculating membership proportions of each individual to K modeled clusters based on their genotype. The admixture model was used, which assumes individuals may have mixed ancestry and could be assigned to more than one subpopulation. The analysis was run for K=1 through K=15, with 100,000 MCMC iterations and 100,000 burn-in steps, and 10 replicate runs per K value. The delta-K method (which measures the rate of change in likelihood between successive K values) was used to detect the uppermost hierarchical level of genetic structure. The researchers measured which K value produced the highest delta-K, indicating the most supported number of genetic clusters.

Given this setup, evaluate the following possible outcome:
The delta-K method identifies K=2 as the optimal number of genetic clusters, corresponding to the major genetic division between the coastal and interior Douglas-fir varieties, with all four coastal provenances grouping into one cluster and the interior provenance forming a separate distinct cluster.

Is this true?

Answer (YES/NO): YES